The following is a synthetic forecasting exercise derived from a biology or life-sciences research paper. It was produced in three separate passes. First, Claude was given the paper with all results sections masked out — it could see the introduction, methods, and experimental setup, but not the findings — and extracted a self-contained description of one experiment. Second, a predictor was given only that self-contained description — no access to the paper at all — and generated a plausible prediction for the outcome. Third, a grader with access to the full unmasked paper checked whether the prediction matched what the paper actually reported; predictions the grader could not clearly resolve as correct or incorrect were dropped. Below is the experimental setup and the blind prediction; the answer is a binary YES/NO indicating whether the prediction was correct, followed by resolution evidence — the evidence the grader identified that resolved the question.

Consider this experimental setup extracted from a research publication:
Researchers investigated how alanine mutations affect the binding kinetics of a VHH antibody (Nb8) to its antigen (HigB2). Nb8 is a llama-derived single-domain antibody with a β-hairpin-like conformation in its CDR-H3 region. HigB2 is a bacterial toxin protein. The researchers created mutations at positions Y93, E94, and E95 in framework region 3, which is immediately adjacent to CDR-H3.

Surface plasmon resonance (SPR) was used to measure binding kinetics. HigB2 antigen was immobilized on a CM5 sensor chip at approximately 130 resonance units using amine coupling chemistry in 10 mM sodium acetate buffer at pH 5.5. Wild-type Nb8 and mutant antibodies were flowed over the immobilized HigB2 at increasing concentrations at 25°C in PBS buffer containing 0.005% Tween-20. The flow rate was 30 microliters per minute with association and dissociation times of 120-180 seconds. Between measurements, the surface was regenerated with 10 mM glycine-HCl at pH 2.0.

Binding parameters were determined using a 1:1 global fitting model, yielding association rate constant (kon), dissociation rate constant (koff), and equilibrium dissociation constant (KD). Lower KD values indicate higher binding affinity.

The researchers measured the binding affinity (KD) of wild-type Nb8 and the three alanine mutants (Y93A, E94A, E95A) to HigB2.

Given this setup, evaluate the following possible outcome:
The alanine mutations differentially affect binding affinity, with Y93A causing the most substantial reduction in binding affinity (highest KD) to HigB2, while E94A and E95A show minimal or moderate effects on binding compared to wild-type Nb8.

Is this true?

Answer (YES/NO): NO